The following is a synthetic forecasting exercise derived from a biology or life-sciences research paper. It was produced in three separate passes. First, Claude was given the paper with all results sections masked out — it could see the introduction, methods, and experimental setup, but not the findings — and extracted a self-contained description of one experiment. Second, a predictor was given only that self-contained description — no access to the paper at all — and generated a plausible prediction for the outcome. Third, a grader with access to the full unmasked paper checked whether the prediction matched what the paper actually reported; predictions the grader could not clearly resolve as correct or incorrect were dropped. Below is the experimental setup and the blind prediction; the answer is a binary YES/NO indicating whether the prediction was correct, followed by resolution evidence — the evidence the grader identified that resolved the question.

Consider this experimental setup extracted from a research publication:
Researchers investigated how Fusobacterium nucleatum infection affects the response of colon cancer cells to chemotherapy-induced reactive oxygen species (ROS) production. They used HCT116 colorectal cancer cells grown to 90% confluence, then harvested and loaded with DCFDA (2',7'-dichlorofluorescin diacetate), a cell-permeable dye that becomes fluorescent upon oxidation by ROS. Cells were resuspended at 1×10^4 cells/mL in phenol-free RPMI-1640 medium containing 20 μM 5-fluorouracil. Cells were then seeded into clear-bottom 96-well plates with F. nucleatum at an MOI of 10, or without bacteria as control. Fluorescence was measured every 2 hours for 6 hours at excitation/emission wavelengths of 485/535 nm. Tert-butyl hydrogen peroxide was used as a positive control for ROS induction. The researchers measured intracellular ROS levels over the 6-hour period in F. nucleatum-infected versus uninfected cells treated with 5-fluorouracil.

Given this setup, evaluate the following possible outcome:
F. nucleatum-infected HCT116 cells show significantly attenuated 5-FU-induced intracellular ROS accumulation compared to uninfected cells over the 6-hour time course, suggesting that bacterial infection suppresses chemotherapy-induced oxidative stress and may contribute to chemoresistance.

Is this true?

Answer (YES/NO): NO